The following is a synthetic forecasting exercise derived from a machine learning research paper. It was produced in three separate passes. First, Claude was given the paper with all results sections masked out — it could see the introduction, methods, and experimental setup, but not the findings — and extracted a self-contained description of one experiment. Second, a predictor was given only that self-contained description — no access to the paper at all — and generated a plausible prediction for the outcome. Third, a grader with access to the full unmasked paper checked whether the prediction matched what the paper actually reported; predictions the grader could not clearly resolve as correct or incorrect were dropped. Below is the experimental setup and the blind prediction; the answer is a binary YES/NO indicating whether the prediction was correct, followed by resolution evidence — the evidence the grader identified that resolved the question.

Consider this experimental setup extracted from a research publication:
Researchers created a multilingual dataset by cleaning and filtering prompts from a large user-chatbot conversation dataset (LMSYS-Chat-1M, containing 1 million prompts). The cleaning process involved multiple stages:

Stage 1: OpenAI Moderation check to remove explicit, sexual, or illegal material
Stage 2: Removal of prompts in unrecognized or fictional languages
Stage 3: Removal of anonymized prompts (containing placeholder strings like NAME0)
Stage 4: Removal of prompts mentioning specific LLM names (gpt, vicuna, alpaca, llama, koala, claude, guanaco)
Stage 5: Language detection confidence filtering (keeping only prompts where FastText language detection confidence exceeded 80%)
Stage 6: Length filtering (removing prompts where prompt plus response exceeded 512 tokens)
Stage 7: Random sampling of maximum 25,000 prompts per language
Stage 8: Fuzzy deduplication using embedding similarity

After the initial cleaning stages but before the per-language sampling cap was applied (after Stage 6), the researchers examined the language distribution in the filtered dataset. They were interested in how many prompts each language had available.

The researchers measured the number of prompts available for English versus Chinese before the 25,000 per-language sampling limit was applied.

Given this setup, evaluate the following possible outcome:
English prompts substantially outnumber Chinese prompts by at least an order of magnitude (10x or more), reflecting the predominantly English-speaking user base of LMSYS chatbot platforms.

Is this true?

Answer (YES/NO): YES